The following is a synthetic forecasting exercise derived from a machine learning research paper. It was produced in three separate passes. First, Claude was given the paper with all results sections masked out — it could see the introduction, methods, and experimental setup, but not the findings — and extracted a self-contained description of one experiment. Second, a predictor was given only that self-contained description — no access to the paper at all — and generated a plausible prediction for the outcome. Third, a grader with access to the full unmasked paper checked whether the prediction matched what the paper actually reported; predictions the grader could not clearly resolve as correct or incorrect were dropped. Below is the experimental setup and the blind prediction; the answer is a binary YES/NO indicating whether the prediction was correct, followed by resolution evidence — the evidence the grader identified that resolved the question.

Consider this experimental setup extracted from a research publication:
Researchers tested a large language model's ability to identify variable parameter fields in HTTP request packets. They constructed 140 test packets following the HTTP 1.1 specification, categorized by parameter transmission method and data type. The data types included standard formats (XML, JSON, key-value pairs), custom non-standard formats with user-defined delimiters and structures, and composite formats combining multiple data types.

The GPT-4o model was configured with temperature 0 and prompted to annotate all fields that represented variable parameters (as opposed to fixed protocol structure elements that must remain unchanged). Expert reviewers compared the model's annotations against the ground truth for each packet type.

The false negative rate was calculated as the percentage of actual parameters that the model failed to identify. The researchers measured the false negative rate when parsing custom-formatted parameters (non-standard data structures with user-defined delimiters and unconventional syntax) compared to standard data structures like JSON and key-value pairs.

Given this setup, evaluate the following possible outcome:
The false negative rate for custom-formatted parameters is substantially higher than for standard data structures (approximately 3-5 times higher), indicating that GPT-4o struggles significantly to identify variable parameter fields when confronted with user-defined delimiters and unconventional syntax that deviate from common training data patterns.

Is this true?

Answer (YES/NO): NO